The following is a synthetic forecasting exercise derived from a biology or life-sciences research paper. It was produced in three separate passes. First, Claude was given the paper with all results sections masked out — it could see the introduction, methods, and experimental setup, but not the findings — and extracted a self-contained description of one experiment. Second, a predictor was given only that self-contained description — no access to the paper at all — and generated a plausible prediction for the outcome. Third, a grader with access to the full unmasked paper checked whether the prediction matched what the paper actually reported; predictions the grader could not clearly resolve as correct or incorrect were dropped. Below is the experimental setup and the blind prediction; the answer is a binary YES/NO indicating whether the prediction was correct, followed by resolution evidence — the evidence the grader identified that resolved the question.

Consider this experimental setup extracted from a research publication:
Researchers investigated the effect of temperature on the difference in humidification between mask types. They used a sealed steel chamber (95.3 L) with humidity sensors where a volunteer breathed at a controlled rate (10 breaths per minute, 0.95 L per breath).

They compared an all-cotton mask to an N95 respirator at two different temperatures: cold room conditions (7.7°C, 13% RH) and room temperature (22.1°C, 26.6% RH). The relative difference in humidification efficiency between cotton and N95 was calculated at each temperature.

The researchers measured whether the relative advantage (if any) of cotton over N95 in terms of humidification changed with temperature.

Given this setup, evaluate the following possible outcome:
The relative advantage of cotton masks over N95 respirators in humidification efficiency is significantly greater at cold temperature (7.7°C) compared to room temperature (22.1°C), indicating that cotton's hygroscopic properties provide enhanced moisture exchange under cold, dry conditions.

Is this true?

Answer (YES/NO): NO